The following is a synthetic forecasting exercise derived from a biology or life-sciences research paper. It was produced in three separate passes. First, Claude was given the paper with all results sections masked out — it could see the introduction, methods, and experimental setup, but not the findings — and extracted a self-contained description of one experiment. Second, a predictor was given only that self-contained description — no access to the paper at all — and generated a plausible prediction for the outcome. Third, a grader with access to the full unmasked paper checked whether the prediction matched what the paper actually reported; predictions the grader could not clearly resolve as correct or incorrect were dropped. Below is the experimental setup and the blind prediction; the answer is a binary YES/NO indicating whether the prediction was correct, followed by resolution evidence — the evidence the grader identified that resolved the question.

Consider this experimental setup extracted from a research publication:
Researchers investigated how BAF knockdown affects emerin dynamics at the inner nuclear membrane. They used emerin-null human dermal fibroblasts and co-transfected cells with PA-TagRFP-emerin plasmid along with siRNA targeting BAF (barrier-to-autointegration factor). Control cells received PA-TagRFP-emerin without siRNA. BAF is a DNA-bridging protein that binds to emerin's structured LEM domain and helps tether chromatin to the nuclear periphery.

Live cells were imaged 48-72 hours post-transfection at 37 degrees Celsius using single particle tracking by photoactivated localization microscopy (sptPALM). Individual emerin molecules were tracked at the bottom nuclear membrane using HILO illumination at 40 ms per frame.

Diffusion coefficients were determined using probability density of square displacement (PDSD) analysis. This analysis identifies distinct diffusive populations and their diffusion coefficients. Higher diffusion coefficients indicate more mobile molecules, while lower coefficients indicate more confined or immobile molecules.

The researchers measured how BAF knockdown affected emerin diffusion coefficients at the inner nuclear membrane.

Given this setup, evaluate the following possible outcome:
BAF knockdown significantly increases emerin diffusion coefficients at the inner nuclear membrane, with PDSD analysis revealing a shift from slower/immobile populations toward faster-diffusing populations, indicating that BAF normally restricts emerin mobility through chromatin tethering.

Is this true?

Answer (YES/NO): YES